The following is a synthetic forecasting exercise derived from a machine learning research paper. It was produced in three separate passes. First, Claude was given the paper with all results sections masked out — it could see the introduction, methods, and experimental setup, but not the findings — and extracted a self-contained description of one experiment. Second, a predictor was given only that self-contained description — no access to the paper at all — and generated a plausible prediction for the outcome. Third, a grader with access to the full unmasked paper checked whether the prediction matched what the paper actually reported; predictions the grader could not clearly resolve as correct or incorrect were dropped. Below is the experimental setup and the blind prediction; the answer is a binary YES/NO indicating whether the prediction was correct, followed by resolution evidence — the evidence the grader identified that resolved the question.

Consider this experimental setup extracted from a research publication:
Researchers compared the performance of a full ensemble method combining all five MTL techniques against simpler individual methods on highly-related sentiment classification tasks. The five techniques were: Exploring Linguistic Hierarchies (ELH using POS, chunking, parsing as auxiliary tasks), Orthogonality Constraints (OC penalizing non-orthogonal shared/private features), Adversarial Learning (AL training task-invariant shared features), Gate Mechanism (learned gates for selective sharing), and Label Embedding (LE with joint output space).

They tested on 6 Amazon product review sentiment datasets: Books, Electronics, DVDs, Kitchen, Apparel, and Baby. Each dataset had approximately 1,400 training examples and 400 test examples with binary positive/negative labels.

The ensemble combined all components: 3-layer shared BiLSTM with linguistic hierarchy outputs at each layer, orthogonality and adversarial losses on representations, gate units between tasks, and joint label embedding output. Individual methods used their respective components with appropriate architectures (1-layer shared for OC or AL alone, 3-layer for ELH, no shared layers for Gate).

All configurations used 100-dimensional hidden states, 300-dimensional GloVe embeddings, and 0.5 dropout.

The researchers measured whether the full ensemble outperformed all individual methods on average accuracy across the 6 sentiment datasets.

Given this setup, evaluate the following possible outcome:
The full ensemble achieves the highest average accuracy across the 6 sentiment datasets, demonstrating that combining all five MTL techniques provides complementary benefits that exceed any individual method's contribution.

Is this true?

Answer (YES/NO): NO